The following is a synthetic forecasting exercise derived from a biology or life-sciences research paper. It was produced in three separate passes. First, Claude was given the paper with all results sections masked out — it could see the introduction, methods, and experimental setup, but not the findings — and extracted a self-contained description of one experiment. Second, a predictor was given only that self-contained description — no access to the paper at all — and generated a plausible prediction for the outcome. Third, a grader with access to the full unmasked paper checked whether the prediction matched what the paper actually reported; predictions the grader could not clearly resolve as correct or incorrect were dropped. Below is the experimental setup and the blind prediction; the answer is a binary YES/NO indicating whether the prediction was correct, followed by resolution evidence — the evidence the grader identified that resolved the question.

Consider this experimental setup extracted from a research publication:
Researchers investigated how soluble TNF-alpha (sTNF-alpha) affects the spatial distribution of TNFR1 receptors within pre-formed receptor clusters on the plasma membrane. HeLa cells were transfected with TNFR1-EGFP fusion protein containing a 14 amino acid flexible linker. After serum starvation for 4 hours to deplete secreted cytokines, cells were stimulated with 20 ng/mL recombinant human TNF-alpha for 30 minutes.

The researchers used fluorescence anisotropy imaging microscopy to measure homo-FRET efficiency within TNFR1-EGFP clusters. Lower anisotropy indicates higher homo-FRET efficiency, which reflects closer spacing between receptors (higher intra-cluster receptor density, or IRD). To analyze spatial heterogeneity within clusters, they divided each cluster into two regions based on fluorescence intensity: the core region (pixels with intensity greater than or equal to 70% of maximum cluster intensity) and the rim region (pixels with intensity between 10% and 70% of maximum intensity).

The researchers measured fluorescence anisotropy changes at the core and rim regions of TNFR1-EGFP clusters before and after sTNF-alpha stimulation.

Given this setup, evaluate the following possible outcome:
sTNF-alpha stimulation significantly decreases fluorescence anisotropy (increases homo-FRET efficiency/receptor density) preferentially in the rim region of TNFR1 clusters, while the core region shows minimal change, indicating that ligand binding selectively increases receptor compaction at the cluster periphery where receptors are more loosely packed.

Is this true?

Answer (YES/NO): NO